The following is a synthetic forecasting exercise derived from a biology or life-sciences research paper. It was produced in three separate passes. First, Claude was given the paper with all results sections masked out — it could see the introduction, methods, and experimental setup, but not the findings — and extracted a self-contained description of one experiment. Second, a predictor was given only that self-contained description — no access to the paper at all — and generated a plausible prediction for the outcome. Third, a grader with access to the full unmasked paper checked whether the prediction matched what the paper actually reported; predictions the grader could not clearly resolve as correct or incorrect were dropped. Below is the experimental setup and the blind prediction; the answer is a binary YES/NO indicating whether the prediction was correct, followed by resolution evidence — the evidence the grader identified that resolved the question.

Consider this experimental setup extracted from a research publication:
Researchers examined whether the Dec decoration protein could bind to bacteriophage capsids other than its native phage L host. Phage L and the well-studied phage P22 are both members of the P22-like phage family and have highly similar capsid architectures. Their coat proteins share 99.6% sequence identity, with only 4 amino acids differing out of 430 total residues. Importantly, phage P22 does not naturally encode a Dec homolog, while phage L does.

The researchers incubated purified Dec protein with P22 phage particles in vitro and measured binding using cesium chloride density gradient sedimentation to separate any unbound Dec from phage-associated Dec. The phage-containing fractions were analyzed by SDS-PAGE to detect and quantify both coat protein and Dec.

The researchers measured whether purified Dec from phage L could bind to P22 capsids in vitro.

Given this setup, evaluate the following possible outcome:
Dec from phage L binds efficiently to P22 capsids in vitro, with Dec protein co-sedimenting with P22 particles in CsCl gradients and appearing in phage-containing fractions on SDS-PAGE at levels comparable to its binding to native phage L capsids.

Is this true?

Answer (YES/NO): YES